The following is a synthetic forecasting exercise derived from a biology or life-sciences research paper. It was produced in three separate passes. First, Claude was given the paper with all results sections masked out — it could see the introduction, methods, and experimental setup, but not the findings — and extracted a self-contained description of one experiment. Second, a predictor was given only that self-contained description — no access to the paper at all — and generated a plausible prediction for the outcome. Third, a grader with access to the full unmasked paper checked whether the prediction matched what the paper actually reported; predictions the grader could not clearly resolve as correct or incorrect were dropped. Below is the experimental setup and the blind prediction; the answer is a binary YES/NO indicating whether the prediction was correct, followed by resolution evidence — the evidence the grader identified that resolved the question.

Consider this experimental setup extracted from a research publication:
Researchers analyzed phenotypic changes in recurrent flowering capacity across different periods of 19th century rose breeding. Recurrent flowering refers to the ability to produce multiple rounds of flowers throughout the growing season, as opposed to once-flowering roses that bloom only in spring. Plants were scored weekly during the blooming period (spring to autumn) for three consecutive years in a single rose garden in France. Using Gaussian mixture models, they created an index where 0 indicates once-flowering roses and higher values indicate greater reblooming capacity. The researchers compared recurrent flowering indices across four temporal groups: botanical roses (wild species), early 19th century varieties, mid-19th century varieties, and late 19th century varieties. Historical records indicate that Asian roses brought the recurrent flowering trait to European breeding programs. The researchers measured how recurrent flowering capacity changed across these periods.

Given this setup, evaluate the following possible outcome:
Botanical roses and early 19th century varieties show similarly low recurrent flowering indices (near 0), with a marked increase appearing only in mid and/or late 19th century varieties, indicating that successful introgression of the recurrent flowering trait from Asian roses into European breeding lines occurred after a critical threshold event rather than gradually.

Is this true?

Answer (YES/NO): NO